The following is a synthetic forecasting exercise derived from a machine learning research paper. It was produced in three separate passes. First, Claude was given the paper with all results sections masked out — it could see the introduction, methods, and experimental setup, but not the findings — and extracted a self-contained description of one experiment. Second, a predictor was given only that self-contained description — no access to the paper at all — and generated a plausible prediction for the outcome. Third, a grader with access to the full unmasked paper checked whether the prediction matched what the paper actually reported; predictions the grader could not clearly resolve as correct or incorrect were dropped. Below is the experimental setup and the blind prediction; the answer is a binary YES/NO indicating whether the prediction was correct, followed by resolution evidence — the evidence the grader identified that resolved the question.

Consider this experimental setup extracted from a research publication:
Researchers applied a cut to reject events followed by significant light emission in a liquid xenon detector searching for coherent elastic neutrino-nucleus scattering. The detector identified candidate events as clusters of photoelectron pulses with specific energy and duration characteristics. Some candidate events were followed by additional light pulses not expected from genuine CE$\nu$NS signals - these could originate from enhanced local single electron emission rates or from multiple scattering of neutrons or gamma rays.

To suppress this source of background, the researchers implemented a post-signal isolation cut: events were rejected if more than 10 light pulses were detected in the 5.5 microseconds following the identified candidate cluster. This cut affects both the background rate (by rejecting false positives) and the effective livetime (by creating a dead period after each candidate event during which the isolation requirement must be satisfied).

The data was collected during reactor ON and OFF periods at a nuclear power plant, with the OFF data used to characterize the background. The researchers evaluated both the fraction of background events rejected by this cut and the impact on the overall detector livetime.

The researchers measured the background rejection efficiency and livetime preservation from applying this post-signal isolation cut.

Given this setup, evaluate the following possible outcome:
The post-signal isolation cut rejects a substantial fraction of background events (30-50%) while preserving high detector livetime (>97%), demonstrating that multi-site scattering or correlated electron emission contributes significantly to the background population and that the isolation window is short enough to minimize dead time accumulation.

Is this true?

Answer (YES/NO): NO